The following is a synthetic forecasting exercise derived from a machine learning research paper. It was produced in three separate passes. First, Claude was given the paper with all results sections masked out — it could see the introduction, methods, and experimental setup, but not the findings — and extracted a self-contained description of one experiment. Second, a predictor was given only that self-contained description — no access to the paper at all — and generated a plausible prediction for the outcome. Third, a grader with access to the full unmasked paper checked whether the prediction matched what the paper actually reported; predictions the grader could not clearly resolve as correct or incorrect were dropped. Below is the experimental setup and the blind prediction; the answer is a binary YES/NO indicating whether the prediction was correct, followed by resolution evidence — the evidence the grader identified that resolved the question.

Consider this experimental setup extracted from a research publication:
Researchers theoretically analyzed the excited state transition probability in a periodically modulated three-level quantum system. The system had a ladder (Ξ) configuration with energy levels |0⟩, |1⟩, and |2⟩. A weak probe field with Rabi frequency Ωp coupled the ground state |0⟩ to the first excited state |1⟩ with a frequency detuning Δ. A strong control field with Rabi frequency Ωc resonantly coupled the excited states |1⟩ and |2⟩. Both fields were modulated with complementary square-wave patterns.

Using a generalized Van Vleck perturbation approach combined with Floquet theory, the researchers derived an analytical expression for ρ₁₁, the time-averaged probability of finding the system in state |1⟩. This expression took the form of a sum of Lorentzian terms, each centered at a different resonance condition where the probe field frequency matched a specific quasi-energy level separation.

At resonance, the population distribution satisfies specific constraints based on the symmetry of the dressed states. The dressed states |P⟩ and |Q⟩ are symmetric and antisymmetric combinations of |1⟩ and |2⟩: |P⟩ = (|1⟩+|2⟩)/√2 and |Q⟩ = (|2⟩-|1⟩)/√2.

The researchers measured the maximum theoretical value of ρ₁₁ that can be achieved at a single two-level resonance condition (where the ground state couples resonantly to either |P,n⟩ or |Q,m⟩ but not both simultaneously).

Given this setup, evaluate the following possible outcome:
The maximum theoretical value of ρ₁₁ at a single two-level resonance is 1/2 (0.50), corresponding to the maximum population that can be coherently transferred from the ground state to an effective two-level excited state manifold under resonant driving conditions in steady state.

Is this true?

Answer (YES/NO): NO